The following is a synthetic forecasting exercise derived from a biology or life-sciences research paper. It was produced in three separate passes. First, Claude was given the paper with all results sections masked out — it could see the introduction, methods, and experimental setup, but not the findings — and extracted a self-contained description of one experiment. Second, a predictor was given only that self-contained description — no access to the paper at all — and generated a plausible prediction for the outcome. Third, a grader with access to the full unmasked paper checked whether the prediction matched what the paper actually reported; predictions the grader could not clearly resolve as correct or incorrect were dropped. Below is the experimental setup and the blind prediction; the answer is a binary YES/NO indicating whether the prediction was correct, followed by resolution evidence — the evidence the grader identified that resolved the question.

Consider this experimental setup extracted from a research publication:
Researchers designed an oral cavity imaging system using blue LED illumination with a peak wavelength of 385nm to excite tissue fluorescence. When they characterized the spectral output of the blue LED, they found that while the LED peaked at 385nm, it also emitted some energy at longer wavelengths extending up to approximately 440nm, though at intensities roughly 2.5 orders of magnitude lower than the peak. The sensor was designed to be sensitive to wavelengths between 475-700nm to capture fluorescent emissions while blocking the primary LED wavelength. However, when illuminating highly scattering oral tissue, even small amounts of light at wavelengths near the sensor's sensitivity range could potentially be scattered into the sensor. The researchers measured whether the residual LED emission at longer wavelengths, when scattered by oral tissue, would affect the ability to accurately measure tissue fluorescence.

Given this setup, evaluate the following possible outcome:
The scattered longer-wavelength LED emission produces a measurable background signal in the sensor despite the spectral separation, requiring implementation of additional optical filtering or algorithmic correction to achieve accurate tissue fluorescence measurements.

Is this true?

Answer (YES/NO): YES